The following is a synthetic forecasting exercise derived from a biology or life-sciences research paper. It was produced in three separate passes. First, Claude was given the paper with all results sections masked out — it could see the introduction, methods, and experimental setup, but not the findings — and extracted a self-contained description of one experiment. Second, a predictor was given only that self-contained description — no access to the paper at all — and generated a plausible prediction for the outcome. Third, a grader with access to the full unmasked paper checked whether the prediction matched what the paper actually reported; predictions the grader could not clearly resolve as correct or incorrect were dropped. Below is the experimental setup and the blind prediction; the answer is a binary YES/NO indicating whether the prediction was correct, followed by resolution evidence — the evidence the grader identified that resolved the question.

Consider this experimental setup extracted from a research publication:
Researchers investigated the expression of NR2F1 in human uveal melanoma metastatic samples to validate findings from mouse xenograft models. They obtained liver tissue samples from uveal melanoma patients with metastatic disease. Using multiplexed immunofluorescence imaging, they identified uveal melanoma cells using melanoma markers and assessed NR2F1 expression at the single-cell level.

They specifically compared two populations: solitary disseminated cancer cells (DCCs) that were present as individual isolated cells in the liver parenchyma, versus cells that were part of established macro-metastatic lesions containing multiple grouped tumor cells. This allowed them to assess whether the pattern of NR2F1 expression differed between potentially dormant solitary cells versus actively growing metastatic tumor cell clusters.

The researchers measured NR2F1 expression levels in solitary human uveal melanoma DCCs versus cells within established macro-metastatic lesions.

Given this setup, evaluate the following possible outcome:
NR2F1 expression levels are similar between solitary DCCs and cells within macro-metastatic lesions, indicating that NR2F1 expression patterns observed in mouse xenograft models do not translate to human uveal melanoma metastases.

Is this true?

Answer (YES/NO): NO